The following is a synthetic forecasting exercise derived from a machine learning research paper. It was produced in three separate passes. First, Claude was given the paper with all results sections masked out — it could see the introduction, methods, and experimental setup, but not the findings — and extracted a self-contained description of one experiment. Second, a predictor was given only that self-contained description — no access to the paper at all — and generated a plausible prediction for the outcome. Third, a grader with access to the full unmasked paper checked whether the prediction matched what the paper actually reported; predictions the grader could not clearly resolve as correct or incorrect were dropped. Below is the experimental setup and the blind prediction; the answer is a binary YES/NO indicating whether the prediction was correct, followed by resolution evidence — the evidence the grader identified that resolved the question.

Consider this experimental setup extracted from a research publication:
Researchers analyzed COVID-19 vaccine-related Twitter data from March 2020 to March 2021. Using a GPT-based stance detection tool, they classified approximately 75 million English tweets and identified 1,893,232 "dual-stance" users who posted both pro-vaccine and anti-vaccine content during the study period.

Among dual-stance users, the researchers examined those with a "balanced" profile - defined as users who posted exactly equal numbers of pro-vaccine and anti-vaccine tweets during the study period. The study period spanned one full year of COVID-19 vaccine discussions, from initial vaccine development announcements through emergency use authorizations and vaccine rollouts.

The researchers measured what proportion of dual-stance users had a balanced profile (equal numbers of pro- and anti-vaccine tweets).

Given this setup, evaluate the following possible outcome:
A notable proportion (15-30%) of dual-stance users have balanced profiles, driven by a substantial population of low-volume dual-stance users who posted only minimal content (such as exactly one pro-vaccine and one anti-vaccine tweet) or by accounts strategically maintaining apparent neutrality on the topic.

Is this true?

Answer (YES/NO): YES